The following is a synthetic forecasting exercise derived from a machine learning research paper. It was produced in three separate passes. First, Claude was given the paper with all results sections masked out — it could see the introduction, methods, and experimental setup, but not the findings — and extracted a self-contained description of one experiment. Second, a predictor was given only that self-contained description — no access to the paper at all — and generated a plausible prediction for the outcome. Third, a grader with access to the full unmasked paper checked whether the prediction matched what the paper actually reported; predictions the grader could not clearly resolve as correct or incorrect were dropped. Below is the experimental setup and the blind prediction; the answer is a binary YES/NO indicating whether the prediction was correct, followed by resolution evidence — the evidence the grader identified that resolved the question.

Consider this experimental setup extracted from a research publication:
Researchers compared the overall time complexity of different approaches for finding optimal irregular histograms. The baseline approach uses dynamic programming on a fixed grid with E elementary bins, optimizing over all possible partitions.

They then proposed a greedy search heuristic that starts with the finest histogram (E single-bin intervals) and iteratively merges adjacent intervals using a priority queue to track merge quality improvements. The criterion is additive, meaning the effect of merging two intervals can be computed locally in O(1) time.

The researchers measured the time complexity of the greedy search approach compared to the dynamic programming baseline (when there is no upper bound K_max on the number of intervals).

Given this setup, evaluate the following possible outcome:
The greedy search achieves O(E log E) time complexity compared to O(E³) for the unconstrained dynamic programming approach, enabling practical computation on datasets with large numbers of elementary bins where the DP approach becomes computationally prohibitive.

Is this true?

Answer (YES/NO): YES